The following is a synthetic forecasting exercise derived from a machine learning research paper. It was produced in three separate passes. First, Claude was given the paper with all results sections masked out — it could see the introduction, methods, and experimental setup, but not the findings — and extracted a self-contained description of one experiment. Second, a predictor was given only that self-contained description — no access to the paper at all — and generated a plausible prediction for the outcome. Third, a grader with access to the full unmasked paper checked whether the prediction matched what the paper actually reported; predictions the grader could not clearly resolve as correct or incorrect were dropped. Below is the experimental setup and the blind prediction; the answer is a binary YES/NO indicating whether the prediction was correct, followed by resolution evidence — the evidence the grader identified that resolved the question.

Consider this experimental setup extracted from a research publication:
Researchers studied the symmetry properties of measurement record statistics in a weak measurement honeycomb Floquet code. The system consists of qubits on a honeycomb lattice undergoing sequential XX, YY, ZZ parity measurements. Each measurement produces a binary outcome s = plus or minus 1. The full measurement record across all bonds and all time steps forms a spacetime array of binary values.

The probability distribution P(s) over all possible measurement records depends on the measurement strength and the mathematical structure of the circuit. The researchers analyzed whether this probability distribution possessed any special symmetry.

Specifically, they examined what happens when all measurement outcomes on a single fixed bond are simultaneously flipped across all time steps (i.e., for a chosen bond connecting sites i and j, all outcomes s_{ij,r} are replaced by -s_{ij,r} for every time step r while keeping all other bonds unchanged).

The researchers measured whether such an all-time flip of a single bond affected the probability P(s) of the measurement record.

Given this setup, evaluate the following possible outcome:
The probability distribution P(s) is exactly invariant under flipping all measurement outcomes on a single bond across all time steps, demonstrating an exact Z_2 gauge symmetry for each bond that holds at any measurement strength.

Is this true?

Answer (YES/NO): YES